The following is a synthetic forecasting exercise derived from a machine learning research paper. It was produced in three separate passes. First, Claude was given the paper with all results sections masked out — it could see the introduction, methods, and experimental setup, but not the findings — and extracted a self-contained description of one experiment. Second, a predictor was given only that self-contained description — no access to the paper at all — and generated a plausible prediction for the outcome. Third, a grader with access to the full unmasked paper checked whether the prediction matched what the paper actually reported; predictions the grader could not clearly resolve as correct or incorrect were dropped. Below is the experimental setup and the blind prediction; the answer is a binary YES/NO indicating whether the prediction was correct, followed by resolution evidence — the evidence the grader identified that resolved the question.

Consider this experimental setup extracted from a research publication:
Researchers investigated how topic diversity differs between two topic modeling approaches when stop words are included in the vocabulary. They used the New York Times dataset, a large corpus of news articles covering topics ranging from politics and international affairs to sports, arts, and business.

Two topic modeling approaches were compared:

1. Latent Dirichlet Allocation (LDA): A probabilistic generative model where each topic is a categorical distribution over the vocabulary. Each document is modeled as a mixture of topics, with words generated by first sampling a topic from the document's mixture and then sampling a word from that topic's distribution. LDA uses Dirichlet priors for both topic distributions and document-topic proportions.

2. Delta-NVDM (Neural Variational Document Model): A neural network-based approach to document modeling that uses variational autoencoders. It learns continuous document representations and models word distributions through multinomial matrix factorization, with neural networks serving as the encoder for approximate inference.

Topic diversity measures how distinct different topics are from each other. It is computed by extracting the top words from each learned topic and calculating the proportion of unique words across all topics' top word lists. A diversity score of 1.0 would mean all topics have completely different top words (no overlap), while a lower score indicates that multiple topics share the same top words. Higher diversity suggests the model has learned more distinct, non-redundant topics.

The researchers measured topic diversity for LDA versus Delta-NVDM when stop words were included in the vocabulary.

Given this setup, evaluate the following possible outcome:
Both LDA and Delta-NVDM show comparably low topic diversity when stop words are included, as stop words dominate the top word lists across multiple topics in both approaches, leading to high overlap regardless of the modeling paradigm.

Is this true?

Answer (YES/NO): YES